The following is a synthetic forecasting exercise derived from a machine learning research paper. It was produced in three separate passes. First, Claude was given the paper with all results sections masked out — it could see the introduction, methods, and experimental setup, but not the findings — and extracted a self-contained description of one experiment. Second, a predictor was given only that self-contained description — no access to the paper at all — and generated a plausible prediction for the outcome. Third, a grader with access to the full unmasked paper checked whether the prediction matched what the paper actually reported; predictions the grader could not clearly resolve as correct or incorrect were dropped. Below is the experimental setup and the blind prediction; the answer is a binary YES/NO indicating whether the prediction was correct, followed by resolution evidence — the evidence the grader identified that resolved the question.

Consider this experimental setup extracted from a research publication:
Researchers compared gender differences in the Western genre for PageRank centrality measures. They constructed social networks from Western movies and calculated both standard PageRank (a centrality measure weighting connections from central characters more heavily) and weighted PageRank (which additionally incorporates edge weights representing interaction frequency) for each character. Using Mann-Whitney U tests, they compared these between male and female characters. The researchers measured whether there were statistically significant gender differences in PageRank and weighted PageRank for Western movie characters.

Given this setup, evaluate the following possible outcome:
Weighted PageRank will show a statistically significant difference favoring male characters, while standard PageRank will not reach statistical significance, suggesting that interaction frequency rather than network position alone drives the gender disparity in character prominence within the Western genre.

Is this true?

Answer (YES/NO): NO